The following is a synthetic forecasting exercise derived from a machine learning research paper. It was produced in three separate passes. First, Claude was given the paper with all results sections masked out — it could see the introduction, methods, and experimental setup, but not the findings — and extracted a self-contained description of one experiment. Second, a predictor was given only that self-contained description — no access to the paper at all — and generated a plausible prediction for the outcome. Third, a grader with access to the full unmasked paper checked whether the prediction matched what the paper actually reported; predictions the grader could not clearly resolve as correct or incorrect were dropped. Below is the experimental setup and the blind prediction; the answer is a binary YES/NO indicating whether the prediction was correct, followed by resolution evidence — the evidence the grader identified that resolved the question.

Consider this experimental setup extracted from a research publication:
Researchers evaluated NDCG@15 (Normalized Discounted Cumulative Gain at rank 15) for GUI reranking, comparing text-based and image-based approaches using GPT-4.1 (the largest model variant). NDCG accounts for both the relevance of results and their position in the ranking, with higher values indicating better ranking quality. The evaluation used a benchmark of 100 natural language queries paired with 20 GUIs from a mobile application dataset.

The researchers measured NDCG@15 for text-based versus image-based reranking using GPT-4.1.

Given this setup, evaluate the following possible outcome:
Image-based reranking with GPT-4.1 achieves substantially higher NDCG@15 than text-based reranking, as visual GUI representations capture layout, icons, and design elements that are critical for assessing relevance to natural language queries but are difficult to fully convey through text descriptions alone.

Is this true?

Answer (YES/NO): NO